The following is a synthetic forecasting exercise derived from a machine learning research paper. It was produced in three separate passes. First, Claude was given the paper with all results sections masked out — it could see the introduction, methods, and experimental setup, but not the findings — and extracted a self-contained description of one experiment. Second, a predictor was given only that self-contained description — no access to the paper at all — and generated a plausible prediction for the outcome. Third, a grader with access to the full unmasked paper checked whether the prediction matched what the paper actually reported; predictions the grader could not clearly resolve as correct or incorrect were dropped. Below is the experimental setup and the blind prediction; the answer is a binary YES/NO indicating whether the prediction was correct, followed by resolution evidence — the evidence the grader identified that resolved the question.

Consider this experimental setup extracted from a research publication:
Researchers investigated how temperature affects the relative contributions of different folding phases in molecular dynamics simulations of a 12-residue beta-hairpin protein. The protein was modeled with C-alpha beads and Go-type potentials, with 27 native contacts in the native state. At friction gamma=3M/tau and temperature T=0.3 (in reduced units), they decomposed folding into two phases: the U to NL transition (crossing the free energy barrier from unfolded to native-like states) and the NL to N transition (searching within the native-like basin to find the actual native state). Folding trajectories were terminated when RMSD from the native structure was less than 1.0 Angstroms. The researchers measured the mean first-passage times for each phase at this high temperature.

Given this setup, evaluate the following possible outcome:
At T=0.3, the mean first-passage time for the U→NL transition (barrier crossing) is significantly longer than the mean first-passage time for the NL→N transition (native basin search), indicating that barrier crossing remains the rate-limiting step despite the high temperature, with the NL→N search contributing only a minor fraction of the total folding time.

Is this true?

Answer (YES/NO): NO